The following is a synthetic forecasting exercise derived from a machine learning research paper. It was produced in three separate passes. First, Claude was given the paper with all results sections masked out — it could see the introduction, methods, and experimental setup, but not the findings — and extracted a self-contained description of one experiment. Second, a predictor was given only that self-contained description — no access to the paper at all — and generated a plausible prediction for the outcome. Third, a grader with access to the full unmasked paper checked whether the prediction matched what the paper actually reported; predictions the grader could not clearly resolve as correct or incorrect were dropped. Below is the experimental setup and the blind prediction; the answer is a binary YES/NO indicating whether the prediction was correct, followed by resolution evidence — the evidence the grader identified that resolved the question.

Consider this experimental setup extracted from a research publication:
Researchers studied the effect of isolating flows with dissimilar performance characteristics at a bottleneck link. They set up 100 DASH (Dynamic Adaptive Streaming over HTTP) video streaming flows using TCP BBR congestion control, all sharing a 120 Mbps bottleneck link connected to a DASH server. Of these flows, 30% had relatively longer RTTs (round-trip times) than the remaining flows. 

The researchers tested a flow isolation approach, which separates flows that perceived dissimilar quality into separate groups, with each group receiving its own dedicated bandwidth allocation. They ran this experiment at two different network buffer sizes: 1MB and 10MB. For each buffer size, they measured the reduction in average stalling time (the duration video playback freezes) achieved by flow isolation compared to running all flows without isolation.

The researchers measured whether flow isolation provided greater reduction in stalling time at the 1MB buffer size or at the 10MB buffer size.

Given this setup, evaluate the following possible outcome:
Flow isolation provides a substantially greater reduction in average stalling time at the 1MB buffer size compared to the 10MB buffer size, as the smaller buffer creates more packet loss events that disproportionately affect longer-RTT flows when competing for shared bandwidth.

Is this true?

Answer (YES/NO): YES